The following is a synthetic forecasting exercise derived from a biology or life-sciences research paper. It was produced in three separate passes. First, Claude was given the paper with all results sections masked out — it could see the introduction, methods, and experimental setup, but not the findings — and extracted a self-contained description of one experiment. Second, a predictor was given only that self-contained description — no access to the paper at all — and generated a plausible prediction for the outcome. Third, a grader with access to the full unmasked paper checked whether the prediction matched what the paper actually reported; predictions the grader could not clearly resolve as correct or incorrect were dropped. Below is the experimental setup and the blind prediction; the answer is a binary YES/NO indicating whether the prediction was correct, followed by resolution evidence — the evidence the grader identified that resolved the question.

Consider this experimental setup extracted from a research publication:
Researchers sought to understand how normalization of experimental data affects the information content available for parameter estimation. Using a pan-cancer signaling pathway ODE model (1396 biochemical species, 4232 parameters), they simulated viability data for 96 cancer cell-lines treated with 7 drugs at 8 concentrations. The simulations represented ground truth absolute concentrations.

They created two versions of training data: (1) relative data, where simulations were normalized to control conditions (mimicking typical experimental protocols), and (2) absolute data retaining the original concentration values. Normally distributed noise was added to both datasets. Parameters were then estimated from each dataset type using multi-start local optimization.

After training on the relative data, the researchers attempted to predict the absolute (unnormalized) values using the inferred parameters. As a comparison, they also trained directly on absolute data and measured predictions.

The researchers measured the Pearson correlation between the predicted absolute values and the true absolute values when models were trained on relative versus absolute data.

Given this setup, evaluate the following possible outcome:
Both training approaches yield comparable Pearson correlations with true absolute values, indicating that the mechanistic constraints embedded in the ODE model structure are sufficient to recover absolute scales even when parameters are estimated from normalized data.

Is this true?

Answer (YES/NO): NO